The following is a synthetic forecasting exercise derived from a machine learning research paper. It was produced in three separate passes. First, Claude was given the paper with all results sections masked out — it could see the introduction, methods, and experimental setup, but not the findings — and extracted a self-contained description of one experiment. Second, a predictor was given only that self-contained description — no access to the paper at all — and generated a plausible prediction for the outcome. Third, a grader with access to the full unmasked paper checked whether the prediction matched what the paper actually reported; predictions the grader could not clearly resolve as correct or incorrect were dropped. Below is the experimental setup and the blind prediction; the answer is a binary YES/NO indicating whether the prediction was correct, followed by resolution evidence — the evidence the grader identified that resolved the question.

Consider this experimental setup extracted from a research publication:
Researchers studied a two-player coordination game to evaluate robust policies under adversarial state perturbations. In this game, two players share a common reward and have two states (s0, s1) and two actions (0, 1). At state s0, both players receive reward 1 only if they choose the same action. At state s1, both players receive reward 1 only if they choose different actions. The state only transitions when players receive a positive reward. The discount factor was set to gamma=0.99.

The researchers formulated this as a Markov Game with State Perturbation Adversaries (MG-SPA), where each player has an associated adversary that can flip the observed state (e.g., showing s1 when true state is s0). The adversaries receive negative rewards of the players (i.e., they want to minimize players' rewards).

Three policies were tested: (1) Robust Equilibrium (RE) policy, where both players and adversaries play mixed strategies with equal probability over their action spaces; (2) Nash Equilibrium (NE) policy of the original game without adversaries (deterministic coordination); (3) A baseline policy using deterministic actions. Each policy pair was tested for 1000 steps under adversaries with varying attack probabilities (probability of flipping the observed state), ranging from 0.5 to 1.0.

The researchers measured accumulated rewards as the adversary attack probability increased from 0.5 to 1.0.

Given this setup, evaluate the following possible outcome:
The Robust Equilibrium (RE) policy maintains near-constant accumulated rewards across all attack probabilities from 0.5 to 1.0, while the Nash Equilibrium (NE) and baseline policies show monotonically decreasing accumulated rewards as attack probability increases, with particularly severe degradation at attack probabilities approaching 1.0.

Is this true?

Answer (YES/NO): YES